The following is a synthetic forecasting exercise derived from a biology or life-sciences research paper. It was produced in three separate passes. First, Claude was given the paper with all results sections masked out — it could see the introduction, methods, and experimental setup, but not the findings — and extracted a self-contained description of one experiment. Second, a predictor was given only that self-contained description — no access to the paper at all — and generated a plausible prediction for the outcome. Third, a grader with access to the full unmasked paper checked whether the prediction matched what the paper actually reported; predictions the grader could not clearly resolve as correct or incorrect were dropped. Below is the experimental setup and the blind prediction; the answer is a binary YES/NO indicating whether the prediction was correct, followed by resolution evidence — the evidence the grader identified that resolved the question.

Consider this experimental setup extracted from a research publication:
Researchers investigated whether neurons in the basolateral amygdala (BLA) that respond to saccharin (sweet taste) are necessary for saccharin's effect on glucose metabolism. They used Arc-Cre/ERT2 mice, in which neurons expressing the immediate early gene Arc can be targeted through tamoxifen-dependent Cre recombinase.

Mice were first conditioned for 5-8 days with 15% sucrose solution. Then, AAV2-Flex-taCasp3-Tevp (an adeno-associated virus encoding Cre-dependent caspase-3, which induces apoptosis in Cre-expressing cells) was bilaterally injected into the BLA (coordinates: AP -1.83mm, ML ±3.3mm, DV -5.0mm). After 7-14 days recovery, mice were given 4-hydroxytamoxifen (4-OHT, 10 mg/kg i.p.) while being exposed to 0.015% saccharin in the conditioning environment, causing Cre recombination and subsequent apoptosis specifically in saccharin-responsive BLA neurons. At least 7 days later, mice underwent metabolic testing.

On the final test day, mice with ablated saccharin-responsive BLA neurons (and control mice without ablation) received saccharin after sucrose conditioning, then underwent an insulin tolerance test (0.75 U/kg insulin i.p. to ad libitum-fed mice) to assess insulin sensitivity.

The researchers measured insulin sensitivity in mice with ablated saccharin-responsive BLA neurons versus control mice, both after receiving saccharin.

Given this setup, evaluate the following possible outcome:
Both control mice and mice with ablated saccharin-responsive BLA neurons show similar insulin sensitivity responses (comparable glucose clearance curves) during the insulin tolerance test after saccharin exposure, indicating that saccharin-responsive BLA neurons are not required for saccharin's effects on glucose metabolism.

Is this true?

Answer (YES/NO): NO